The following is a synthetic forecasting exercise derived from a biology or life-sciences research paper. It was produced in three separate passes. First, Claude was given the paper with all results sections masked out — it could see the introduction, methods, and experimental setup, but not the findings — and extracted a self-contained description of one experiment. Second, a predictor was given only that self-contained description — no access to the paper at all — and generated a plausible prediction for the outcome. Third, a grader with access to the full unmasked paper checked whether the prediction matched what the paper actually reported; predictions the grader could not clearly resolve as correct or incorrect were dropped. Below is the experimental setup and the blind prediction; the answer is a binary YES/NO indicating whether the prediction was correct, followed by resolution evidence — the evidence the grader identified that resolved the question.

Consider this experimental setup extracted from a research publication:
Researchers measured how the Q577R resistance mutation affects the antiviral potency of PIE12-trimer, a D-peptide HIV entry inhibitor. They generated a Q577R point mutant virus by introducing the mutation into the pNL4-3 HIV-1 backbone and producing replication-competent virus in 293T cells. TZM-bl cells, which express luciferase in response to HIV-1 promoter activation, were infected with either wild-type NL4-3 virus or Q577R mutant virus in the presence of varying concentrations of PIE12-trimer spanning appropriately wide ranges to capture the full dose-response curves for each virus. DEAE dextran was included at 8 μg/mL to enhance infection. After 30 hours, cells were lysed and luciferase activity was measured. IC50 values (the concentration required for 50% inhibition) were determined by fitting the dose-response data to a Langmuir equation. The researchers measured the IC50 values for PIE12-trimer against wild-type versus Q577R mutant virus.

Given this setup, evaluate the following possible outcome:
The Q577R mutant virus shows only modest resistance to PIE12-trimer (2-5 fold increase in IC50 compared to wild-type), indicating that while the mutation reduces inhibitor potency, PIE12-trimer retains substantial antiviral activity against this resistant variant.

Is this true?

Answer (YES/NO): NO